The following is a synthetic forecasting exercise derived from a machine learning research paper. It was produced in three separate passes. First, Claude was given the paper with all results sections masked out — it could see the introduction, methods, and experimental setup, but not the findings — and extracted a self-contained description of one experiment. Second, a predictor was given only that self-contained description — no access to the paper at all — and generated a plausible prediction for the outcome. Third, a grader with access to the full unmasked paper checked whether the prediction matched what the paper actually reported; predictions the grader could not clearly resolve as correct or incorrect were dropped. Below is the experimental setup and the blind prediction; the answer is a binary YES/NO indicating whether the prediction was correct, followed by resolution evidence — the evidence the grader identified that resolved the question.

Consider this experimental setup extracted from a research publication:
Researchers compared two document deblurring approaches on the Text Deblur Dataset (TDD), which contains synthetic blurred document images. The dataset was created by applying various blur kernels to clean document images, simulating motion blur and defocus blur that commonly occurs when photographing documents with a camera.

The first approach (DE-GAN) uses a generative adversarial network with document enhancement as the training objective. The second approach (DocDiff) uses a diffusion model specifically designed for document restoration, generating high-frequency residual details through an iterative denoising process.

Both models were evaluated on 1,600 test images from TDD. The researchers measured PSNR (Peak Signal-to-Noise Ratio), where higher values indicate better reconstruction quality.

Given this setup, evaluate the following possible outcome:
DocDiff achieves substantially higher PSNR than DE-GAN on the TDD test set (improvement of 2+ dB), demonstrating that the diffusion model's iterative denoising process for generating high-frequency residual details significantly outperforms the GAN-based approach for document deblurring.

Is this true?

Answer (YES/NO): NO